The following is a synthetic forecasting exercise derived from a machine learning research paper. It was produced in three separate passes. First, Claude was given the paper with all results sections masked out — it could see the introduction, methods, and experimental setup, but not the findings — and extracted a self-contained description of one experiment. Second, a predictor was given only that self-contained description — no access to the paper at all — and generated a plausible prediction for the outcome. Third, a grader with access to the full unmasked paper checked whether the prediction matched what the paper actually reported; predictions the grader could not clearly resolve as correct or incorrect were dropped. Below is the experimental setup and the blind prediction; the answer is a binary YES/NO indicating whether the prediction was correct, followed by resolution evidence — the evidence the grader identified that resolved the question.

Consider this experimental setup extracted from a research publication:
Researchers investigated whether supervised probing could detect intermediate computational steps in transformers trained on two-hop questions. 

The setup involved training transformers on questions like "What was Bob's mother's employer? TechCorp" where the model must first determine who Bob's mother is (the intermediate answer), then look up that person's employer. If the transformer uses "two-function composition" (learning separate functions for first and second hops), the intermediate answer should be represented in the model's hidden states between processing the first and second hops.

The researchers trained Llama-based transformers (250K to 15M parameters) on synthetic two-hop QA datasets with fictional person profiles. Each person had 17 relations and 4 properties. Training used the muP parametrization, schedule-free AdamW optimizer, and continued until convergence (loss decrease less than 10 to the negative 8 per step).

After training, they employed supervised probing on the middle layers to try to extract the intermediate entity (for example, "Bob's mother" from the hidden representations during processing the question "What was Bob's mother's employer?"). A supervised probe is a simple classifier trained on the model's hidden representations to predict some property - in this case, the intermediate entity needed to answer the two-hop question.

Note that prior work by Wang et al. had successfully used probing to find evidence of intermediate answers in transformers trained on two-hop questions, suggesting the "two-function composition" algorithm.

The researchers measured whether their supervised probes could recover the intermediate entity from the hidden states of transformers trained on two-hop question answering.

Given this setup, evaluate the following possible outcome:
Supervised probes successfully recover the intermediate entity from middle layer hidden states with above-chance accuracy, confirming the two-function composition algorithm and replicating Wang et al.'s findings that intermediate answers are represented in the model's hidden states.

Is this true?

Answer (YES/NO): NO